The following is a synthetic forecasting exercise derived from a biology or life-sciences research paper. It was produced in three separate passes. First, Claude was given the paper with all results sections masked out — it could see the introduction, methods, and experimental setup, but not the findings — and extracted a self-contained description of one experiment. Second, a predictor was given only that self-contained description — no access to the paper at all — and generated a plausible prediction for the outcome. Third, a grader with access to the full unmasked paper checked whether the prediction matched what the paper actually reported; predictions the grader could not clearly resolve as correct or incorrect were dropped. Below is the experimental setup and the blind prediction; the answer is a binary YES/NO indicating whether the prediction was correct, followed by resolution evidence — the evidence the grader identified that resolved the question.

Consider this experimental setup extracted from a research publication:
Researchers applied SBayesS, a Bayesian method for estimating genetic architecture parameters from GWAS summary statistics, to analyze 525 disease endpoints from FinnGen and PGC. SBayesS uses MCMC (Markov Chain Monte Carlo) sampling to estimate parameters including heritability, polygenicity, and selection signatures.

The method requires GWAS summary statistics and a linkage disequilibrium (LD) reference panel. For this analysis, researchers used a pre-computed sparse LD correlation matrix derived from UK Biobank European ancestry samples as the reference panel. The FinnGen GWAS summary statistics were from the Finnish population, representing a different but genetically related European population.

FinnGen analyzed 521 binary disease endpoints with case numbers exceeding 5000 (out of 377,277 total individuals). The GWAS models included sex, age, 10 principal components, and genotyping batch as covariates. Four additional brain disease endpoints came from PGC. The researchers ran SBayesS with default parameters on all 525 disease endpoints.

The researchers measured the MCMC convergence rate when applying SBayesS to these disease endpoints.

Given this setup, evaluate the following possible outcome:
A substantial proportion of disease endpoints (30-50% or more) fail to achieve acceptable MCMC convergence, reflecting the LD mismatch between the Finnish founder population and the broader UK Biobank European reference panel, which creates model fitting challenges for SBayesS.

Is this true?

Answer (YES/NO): NO